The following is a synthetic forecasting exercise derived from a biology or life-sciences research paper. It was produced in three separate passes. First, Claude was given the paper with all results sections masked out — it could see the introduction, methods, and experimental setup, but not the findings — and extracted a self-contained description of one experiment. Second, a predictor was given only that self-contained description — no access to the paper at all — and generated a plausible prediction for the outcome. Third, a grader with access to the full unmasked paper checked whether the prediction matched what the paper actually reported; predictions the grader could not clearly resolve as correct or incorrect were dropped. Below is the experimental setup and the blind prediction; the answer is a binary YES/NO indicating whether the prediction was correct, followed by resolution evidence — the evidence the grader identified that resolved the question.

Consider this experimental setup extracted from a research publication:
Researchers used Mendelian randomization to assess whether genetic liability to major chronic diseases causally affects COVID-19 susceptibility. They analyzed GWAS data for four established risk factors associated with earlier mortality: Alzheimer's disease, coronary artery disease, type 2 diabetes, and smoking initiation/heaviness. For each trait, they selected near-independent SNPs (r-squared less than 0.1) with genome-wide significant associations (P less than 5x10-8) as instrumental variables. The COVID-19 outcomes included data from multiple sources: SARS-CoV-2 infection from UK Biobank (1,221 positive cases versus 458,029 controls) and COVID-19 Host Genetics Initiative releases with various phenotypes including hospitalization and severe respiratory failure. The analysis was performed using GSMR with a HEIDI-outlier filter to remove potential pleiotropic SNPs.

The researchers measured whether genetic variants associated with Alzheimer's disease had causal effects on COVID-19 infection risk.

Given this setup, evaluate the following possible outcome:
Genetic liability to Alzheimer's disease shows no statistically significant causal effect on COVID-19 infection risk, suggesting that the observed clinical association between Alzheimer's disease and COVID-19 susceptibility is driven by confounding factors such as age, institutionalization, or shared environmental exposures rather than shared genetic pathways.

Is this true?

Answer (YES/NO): NO